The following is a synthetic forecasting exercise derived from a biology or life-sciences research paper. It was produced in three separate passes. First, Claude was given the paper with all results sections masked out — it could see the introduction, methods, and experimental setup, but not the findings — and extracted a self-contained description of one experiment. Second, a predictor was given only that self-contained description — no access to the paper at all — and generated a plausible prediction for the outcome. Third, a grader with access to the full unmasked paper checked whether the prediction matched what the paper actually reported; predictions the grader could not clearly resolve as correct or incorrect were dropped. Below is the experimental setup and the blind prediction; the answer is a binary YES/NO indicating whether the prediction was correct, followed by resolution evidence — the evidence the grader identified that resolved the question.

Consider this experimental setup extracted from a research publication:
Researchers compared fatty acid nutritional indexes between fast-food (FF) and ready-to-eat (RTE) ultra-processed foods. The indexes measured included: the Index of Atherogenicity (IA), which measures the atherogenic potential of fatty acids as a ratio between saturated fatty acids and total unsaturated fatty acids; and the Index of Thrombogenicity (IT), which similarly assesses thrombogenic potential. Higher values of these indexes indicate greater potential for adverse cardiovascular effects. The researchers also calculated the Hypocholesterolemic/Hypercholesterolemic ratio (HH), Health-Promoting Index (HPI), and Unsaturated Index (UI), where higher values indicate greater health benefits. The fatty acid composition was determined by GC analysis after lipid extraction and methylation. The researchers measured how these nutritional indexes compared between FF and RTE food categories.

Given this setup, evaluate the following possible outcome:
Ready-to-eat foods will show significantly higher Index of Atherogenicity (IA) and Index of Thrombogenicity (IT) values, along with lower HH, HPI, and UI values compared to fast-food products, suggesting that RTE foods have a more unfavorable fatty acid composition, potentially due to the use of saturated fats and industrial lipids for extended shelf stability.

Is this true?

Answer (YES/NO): YES